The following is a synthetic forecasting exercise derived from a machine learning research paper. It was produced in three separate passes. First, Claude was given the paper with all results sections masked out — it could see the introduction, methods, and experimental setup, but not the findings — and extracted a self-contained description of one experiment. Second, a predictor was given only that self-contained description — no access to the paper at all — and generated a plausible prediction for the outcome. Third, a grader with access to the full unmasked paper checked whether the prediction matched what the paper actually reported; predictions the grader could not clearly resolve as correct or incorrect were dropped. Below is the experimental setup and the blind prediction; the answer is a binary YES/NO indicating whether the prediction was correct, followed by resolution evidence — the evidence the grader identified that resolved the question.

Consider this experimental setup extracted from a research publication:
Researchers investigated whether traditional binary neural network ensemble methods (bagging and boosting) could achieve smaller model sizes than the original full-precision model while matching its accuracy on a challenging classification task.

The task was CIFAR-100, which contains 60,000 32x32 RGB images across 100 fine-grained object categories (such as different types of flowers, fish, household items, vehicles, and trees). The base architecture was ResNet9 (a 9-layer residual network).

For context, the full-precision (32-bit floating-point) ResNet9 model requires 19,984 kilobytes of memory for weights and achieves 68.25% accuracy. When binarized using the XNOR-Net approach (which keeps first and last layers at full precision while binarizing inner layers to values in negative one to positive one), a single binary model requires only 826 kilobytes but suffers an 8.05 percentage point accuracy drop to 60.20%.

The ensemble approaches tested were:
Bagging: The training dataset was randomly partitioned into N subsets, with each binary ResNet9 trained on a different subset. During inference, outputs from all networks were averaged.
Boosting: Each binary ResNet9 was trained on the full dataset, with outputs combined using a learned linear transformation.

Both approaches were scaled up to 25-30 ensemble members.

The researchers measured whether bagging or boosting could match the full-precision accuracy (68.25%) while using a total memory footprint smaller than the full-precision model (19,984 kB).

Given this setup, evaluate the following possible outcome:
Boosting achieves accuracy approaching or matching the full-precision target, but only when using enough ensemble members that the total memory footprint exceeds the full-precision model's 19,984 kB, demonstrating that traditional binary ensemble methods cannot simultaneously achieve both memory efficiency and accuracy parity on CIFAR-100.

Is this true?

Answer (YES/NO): NO